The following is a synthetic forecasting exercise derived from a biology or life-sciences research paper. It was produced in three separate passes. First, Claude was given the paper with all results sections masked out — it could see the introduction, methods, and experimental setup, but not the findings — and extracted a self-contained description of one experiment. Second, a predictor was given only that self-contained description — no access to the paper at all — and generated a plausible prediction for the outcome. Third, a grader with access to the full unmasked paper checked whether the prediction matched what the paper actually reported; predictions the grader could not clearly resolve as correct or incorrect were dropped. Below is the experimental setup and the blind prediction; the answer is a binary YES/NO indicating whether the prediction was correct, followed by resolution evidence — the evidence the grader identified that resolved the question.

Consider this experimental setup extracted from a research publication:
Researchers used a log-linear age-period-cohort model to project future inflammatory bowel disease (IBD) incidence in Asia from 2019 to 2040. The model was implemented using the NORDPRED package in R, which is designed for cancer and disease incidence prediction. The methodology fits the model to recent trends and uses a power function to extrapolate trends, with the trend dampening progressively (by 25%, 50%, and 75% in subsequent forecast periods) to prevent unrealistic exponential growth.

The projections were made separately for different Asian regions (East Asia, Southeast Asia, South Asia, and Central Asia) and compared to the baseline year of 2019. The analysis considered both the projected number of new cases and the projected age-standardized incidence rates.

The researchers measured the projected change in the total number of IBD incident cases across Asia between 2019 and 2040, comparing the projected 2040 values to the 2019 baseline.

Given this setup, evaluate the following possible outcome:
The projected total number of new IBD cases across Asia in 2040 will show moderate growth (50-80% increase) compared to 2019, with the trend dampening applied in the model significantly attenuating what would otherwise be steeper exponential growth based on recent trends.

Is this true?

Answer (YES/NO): NO